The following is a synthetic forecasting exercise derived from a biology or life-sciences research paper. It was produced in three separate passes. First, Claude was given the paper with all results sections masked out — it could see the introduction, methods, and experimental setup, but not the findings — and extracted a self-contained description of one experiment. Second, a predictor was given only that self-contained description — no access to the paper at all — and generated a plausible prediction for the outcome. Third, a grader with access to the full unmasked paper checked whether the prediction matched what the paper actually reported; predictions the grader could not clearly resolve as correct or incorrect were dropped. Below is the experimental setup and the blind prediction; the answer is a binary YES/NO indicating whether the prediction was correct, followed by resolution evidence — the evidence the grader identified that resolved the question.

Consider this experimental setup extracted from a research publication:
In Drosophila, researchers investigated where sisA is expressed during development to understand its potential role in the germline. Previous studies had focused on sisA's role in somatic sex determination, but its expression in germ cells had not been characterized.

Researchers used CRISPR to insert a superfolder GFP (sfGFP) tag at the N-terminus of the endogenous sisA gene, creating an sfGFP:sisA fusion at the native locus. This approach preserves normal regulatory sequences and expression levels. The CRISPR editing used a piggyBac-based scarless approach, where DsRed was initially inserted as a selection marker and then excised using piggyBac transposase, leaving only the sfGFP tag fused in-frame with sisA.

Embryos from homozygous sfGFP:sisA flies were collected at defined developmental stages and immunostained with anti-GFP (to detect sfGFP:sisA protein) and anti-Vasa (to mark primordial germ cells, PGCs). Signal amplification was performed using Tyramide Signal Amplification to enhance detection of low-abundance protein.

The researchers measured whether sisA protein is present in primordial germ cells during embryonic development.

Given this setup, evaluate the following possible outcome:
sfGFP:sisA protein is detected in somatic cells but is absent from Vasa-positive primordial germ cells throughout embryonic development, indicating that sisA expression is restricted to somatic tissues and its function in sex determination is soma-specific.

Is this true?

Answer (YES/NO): NO